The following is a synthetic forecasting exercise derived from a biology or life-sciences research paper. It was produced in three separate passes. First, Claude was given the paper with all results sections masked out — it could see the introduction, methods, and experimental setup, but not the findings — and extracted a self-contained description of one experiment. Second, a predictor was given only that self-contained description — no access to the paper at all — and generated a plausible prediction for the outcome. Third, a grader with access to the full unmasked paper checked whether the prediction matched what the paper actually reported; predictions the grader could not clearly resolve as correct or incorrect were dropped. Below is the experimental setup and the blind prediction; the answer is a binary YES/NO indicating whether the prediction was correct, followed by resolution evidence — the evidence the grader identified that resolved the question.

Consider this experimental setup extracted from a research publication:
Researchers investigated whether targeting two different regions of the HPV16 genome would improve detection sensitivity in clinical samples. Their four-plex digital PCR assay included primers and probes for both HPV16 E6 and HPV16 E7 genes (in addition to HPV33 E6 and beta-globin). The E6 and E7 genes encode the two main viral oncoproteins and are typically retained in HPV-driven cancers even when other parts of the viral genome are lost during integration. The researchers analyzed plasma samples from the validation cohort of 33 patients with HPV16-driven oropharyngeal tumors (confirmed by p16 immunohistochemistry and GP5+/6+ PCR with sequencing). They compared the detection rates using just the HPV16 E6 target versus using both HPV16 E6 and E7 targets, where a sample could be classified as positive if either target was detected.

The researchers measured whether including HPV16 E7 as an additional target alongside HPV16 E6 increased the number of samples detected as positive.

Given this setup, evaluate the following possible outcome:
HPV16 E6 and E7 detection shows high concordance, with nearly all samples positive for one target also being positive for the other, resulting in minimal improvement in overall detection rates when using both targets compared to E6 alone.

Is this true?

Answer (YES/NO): NO